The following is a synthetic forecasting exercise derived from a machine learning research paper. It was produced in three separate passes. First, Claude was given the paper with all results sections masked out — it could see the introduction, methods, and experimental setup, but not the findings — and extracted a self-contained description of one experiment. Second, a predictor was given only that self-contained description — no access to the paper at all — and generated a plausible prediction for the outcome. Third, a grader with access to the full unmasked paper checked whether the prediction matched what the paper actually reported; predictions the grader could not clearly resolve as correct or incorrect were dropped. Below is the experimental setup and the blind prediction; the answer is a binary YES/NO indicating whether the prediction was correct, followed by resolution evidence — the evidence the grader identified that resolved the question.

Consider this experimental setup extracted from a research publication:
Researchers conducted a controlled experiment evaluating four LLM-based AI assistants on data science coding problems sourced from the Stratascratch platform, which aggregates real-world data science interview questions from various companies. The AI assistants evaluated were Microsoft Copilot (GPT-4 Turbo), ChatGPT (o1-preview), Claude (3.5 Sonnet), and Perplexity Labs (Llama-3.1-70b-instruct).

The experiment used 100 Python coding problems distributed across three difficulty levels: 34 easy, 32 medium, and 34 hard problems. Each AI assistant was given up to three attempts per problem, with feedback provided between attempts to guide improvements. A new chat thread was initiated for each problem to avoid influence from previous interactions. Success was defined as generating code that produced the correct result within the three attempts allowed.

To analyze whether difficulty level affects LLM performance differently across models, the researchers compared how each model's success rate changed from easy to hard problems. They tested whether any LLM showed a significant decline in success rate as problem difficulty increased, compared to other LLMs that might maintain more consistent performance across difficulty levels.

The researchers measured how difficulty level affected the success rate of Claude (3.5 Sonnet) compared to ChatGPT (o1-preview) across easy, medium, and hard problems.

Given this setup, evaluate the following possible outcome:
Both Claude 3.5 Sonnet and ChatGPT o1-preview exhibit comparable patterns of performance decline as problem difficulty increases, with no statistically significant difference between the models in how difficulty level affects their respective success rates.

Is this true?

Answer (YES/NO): NO